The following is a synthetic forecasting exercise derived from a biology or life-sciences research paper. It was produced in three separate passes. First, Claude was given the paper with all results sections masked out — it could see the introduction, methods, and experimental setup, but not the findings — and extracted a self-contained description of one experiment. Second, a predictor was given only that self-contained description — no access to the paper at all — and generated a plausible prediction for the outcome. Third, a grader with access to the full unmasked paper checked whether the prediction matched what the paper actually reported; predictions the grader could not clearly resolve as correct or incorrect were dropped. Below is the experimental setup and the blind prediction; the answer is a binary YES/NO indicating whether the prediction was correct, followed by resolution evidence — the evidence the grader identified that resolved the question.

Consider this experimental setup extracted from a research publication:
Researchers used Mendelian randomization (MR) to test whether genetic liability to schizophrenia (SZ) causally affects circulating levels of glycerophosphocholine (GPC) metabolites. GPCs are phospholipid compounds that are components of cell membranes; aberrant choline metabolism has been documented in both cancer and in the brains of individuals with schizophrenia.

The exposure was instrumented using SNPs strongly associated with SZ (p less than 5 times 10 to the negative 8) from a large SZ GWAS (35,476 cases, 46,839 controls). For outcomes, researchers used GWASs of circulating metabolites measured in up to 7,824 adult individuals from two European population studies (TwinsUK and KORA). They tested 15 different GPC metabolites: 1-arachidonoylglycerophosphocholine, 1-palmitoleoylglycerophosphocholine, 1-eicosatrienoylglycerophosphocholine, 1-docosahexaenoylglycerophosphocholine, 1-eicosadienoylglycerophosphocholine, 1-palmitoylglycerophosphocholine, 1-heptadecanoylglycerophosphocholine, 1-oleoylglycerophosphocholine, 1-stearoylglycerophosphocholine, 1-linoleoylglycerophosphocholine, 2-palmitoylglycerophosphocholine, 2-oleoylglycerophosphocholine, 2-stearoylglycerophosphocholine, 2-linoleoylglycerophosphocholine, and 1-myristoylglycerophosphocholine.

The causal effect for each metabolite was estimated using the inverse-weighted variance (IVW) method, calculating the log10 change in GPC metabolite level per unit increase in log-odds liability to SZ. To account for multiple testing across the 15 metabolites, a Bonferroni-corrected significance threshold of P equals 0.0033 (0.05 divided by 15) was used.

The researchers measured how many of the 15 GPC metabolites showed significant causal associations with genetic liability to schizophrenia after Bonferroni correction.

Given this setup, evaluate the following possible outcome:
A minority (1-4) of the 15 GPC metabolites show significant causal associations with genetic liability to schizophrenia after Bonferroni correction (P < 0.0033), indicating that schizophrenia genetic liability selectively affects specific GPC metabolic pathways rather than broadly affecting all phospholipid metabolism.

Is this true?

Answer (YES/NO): YES